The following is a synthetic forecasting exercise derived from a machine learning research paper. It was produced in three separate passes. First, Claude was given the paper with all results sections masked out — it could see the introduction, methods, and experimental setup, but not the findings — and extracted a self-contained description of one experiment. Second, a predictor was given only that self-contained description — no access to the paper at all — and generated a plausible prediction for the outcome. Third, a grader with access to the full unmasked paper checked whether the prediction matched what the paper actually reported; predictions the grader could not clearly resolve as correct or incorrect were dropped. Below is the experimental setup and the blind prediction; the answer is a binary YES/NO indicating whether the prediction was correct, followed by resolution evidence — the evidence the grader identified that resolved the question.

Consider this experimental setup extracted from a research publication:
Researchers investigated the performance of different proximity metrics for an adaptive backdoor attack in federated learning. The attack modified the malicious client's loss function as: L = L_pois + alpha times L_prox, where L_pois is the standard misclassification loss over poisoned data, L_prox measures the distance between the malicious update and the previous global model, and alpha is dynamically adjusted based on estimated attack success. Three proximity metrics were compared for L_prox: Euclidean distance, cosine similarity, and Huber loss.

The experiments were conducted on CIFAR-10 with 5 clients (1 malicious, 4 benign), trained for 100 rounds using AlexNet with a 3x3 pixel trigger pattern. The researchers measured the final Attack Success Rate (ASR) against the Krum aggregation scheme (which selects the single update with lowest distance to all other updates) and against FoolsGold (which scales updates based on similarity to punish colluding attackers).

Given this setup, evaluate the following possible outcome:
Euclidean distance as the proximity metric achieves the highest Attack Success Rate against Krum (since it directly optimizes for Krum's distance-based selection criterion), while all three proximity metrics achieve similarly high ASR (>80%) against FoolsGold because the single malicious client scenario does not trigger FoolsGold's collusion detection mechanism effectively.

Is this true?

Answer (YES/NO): NO